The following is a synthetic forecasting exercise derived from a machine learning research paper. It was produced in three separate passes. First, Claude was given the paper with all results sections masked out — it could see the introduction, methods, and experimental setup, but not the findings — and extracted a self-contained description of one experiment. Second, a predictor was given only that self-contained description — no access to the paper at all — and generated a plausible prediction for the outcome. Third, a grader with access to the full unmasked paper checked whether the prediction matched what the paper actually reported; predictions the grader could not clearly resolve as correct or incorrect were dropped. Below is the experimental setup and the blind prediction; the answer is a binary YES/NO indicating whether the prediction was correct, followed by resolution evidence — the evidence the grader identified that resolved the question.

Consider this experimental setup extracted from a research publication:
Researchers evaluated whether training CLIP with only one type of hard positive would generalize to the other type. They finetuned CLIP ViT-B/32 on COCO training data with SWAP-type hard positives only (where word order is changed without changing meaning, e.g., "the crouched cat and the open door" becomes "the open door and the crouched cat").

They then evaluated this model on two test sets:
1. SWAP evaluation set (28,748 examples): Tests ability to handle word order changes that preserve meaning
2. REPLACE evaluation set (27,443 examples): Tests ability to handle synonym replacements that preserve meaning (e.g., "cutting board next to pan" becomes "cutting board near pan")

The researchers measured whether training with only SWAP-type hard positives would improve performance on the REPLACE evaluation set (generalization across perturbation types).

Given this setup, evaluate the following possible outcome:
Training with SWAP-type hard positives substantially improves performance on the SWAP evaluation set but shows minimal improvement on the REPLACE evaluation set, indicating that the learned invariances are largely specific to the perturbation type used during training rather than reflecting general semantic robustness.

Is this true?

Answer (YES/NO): YES